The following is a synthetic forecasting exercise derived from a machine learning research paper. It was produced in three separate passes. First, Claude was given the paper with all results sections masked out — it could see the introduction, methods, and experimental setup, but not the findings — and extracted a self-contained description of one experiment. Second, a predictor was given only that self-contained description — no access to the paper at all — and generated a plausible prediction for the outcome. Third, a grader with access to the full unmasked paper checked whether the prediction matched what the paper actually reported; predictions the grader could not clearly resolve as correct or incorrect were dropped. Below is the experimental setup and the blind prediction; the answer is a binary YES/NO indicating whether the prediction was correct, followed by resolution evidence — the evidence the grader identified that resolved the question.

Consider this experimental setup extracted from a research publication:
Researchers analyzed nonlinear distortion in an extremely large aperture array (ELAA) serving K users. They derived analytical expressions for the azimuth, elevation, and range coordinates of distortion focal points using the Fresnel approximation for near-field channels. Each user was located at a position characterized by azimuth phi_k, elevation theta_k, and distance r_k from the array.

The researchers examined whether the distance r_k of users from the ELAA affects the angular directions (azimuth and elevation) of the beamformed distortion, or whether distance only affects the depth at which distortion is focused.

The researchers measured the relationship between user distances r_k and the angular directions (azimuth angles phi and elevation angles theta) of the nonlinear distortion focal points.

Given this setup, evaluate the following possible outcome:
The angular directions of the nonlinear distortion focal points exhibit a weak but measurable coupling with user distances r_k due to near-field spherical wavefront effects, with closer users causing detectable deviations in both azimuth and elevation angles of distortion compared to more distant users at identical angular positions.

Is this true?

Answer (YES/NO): NO